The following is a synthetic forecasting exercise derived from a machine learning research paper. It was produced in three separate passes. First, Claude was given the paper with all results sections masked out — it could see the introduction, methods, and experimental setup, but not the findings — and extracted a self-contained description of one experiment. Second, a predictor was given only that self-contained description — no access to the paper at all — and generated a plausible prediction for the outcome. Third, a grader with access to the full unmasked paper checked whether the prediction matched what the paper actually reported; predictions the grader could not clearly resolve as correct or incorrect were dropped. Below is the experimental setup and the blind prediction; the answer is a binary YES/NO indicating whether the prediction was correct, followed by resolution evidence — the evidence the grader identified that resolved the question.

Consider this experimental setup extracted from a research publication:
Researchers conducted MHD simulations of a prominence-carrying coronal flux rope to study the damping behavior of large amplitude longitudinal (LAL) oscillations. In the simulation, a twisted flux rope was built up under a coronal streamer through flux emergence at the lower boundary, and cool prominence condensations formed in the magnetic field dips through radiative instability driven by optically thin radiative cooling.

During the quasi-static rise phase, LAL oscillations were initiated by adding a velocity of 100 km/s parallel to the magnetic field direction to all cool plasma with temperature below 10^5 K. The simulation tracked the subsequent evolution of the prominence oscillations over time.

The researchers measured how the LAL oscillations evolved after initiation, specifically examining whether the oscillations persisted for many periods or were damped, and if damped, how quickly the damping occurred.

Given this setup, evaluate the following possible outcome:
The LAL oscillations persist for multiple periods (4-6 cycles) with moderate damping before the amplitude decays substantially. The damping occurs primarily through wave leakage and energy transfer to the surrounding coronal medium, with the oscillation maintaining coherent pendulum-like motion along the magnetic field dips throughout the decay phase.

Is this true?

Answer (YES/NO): NO